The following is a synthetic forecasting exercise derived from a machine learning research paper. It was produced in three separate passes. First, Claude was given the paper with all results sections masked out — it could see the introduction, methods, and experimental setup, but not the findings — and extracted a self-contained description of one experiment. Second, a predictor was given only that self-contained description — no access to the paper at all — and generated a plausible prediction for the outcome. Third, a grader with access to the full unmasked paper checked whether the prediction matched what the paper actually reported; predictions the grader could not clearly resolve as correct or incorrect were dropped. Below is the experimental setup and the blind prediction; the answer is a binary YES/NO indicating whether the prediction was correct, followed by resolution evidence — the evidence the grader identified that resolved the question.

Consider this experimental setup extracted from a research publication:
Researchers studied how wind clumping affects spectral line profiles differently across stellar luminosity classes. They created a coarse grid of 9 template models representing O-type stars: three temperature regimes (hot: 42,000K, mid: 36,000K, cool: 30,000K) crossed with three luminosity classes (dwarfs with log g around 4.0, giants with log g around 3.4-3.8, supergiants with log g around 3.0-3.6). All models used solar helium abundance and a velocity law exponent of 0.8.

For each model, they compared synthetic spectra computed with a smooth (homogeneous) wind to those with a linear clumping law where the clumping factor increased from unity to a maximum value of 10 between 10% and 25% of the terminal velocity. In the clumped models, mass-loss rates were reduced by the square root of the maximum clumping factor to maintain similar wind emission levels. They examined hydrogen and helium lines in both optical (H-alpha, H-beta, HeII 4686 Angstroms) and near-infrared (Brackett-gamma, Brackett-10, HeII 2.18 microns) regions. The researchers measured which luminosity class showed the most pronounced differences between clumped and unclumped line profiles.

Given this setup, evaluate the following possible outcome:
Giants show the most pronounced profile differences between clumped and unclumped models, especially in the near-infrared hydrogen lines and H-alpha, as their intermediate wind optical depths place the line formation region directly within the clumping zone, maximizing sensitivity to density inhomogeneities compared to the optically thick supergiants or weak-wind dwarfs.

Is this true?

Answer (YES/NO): NO